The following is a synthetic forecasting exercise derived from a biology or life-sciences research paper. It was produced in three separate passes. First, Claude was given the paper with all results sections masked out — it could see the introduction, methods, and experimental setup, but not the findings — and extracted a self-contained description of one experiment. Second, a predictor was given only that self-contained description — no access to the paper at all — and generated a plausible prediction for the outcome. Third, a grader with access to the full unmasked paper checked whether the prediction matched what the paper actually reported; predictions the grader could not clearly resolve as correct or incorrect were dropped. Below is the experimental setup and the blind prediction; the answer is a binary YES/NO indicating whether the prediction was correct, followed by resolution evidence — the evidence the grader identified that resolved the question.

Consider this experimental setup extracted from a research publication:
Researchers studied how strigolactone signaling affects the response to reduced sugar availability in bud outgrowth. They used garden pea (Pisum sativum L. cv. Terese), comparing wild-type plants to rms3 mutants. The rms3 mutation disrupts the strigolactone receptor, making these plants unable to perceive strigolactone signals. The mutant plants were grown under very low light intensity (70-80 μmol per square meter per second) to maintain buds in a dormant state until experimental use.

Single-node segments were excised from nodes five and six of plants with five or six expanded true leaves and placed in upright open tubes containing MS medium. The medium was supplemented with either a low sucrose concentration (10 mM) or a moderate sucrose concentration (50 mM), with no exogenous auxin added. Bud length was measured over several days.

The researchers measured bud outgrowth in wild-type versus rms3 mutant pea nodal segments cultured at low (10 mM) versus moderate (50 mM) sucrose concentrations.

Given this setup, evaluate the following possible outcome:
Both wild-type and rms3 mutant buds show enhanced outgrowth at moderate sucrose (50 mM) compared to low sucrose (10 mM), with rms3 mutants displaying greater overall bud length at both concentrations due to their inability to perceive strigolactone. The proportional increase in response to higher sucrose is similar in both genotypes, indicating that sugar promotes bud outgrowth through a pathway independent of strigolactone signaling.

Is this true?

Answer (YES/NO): NO